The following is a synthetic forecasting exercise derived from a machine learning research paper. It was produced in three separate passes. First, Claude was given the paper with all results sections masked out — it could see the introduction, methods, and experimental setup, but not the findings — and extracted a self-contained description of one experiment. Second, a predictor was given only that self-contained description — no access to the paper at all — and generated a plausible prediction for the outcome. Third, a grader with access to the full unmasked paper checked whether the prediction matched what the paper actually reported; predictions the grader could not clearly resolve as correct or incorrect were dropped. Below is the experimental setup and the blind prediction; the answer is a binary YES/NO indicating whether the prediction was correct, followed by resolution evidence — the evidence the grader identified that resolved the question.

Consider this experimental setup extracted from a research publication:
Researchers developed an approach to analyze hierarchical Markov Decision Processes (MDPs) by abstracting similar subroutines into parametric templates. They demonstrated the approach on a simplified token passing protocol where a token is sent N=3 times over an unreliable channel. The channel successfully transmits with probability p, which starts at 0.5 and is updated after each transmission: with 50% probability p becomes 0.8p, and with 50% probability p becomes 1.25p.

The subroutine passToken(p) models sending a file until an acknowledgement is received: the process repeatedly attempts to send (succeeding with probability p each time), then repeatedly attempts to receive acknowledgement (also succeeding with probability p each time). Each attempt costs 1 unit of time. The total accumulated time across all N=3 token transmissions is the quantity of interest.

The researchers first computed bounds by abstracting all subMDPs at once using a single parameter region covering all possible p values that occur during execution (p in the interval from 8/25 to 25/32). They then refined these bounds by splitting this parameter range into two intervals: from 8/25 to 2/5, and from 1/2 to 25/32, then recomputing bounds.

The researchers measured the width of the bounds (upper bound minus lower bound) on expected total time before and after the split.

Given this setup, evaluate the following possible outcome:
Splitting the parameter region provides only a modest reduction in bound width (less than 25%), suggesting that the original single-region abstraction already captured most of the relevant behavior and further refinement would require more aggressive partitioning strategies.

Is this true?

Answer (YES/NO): NO